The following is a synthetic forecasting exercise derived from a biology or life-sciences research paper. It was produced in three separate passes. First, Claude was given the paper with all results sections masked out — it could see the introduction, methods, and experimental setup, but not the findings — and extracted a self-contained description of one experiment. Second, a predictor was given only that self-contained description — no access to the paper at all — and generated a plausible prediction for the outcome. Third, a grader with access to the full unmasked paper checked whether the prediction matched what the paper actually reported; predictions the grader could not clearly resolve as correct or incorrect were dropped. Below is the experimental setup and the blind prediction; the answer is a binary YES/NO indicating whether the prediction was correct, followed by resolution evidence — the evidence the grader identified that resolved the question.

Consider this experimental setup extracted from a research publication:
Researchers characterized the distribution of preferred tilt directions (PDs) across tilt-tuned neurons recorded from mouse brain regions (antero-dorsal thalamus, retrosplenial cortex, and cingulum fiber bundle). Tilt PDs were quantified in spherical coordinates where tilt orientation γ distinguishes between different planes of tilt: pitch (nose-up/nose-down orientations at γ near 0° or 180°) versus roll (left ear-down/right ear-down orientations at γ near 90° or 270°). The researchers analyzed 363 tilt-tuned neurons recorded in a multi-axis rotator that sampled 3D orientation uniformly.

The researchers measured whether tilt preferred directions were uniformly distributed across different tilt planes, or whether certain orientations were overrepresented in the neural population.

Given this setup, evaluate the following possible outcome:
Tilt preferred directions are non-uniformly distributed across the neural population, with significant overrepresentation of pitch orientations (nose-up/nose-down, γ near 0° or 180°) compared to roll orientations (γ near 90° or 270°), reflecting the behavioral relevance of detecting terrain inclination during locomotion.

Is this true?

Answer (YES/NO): YES